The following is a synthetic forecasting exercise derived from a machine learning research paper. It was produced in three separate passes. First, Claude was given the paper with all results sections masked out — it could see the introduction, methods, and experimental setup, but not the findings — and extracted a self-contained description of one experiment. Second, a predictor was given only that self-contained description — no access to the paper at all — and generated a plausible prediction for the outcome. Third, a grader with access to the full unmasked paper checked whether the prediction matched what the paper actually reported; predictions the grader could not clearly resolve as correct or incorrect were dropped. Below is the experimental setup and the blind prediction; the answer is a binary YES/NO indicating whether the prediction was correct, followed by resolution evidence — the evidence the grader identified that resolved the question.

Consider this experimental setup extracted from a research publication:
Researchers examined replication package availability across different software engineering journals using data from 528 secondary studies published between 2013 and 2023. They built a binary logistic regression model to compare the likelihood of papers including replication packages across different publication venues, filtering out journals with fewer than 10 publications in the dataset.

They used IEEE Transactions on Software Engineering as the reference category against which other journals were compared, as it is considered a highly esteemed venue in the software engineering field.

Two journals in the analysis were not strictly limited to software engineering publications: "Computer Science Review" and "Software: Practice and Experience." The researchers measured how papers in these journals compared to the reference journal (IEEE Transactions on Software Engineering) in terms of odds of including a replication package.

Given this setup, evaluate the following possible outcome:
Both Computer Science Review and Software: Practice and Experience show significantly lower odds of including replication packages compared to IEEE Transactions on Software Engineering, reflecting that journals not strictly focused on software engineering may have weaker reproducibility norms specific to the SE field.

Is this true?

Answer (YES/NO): YES